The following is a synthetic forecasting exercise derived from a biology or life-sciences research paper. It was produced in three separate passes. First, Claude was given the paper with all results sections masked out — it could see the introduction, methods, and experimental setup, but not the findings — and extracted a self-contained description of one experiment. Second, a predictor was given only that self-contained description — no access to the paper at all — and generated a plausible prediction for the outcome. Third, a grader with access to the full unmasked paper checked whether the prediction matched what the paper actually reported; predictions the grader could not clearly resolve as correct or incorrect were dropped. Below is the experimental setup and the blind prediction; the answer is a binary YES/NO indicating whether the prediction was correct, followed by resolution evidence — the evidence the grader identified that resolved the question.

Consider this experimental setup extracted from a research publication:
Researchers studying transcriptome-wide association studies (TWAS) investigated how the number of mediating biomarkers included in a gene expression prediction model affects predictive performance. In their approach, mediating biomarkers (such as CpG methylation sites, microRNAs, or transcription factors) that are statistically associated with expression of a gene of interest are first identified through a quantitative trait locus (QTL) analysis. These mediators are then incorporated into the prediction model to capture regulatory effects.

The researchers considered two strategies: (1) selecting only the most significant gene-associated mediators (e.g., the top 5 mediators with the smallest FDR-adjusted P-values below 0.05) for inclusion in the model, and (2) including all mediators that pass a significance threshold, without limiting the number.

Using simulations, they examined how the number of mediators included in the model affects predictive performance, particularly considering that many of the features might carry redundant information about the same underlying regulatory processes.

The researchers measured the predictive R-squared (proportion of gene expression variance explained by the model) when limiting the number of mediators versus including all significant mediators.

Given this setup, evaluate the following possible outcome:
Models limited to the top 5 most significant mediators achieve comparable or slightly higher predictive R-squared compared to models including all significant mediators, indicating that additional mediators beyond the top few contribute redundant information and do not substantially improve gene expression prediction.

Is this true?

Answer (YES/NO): YES